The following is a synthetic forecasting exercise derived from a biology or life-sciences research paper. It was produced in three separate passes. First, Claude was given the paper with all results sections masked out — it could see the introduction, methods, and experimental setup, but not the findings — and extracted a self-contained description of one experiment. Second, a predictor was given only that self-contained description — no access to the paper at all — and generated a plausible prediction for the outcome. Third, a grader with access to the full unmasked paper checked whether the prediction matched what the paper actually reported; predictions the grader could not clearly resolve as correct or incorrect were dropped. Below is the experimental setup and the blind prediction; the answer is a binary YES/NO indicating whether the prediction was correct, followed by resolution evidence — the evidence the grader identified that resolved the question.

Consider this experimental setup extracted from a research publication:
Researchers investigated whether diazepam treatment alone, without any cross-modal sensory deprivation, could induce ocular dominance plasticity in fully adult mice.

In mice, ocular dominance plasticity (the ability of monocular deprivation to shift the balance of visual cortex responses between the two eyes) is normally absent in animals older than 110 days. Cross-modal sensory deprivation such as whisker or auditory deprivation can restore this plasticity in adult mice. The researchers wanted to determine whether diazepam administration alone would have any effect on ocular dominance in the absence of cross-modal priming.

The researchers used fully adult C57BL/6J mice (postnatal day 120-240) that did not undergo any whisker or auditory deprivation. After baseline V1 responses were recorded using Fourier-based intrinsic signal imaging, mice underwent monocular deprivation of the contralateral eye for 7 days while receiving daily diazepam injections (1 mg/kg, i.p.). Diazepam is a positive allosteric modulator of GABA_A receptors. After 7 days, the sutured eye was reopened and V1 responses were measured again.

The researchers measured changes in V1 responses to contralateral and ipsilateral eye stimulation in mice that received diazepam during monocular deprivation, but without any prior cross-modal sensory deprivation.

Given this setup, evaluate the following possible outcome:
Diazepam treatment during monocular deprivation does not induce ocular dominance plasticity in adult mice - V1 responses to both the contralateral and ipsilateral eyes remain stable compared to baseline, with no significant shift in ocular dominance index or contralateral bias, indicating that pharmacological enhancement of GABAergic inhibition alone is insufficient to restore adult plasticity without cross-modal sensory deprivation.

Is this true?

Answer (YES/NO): YES